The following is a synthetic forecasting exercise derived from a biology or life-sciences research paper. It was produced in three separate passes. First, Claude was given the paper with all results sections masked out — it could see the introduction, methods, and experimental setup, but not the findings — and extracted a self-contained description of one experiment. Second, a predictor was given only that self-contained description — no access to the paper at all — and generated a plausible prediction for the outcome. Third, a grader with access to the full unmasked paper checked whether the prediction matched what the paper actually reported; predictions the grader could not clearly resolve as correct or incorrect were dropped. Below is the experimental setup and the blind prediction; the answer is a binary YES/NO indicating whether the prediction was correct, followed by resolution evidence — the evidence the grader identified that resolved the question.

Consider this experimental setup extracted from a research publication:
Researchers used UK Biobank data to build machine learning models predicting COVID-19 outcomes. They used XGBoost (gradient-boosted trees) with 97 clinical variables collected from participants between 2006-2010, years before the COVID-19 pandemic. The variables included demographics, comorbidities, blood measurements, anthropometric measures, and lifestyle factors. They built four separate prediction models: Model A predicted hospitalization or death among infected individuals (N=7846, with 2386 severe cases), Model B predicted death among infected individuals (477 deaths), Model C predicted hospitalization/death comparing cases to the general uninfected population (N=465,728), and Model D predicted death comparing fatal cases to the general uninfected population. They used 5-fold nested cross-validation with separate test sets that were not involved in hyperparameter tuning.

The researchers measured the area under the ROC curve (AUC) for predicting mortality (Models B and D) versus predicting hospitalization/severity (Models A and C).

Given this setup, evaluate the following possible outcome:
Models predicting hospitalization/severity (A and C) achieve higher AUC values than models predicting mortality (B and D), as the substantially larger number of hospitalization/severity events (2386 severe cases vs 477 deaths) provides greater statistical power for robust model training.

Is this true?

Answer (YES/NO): NO